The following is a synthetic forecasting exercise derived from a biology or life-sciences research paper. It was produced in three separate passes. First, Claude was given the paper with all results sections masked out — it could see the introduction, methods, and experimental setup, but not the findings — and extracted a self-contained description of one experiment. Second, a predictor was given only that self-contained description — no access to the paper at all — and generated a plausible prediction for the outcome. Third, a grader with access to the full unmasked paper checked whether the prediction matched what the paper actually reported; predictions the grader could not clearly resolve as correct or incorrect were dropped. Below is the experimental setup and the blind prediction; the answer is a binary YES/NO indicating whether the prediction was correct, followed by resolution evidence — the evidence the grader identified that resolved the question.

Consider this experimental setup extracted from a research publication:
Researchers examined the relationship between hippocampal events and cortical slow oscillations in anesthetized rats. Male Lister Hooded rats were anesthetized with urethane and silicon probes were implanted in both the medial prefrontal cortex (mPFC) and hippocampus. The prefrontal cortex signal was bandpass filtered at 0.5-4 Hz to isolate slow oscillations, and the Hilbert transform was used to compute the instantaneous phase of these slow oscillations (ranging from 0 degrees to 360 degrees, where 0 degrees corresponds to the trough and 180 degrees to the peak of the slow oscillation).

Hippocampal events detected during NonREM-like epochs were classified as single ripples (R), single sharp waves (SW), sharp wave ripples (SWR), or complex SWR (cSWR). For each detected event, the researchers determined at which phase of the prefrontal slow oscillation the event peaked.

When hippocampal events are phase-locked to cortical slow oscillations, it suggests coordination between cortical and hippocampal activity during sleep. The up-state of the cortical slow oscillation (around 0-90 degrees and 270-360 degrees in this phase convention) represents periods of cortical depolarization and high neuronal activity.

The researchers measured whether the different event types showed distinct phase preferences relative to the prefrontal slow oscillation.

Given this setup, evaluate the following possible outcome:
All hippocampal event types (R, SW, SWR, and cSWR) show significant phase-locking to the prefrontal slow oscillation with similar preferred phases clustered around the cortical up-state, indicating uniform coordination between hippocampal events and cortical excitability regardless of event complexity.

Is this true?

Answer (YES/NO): NO